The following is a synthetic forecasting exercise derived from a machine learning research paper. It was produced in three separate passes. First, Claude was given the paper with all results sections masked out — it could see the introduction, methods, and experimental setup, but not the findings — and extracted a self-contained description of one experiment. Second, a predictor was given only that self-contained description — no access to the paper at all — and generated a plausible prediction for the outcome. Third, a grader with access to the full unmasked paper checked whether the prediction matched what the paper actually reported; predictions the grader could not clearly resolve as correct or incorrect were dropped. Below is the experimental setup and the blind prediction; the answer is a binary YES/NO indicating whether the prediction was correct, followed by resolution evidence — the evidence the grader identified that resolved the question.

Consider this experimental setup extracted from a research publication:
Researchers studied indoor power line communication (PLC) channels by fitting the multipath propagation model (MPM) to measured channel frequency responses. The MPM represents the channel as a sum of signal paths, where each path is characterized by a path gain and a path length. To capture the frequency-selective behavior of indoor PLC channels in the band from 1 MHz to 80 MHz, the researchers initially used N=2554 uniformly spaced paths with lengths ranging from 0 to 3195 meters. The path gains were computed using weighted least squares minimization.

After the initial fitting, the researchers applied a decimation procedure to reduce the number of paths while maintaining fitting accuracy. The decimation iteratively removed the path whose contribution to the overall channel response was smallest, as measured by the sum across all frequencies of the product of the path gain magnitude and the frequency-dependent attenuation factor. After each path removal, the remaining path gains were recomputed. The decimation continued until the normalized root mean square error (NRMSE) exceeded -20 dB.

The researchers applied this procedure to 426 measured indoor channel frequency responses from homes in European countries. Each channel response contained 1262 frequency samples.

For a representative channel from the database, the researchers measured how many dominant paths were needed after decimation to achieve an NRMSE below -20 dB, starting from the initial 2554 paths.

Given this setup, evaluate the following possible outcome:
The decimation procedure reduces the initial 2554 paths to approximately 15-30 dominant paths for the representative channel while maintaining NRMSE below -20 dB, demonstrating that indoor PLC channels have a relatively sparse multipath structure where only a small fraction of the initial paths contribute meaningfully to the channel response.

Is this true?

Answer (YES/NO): NO